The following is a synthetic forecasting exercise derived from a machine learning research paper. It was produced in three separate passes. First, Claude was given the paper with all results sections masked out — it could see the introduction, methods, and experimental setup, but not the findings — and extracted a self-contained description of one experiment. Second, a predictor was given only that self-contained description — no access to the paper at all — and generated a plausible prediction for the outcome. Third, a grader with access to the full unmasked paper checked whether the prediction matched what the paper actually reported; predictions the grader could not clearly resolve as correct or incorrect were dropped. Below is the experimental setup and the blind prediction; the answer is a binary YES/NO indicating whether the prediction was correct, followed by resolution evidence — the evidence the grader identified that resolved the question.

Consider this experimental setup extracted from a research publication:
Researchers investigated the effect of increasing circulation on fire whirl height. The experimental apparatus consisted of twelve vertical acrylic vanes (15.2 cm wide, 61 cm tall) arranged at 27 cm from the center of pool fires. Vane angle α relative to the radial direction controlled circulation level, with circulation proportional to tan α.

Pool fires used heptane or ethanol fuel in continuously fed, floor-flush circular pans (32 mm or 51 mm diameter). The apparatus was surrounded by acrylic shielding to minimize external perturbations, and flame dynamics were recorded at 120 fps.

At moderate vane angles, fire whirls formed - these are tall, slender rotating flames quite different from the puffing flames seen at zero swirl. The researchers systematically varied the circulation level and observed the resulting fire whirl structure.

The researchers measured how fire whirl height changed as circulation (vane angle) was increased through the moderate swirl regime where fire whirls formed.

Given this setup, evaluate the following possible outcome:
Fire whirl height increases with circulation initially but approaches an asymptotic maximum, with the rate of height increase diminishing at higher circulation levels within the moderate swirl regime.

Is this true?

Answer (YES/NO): NO